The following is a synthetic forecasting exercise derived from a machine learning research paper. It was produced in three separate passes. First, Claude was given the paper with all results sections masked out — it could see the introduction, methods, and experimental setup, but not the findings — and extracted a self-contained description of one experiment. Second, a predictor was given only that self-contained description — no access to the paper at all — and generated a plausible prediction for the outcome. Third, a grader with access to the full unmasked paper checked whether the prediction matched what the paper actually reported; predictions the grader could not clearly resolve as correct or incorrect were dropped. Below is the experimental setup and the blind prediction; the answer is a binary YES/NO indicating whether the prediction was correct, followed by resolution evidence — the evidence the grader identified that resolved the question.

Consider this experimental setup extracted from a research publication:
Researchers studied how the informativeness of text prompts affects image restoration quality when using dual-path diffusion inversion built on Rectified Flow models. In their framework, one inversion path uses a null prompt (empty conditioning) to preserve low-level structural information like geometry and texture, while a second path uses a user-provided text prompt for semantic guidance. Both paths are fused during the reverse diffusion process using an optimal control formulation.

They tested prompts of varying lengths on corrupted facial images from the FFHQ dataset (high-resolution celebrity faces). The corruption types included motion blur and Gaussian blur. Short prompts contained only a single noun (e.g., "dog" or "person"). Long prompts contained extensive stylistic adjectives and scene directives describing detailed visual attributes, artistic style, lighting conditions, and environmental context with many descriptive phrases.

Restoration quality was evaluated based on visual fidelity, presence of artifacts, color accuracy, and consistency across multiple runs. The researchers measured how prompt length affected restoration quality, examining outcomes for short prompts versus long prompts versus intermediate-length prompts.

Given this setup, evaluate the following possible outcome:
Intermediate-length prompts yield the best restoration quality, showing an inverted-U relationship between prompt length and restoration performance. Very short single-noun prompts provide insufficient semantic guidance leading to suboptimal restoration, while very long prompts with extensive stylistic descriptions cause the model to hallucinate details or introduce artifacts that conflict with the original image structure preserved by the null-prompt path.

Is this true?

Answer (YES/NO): YES